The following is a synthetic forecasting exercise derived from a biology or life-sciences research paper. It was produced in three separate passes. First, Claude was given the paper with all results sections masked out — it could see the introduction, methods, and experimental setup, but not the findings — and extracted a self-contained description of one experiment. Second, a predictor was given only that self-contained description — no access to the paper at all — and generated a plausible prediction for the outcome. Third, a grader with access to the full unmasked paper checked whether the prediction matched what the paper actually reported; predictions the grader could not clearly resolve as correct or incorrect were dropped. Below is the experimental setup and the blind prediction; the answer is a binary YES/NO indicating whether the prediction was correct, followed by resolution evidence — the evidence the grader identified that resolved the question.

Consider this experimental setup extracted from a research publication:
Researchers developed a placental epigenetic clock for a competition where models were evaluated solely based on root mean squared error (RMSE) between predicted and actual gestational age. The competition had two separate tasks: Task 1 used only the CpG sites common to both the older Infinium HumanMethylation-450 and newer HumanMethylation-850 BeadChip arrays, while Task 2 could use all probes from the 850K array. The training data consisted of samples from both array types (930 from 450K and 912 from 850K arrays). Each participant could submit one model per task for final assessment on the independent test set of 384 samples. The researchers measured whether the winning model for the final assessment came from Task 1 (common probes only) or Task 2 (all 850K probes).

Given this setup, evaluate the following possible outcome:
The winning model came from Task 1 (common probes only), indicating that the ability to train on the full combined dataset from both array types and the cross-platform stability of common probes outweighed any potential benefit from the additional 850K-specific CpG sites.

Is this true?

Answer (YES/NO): YES